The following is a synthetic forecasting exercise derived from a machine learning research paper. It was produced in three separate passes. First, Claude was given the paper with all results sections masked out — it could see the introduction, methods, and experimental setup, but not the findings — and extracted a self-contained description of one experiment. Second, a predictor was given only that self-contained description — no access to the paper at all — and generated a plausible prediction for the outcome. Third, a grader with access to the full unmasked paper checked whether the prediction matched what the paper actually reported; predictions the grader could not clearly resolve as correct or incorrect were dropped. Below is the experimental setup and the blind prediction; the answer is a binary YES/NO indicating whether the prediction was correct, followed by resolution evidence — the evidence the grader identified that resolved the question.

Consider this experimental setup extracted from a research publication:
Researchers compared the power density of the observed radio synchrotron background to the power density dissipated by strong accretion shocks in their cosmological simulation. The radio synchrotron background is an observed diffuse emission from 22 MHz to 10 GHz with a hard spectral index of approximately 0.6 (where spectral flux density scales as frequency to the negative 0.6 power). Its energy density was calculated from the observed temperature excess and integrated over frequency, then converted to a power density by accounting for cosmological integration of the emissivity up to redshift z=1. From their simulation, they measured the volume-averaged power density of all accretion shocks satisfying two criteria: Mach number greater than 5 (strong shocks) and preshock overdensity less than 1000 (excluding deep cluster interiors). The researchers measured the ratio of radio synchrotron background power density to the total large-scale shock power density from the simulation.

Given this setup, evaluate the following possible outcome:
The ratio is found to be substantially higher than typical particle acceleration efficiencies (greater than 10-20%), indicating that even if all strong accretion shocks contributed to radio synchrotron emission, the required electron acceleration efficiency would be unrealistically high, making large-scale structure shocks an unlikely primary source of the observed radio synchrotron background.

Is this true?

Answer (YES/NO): NO